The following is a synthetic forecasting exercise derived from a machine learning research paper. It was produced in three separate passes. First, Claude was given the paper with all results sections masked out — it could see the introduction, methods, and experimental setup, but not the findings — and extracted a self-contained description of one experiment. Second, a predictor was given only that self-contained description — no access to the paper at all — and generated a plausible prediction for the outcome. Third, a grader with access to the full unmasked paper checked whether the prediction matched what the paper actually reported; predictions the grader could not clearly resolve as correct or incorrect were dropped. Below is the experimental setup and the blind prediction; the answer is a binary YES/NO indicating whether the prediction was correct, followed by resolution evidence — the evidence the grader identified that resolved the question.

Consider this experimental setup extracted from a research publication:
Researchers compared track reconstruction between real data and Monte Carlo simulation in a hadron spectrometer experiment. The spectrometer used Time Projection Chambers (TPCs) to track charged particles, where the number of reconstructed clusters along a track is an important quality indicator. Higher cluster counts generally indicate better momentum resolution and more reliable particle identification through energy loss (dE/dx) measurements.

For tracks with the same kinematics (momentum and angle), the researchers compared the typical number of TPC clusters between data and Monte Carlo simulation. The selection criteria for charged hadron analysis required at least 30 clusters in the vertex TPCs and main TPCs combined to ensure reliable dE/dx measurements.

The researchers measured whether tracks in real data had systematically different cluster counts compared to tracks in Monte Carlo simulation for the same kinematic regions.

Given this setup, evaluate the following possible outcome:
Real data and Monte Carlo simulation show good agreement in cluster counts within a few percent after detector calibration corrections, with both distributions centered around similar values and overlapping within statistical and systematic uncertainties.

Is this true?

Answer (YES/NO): NO